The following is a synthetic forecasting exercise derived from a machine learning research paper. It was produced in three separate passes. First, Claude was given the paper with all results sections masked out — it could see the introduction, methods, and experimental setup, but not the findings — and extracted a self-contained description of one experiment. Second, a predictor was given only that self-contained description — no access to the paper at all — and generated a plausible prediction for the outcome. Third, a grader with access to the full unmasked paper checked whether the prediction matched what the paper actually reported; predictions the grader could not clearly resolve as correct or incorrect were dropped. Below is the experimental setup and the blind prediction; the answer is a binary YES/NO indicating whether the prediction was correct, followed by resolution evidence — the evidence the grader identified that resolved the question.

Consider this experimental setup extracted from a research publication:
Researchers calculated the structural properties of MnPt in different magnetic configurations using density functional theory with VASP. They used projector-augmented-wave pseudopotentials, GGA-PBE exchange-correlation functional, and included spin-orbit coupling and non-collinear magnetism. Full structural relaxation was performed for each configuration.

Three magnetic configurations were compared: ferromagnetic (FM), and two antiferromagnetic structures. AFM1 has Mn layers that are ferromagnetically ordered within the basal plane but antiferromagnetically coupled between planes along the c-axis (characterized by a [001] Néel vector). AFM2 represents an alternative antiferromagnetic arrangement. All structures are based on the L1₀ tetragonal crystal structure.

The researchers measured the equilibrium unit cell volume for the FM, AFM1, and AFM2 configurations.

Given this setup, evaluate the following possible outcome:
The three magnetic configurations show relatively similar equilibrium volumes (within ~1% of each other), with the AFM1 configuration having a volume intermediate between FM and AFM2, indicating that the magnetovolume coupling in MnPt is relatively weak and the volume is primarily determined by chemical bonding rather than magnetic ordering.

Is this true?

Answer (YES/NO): NO